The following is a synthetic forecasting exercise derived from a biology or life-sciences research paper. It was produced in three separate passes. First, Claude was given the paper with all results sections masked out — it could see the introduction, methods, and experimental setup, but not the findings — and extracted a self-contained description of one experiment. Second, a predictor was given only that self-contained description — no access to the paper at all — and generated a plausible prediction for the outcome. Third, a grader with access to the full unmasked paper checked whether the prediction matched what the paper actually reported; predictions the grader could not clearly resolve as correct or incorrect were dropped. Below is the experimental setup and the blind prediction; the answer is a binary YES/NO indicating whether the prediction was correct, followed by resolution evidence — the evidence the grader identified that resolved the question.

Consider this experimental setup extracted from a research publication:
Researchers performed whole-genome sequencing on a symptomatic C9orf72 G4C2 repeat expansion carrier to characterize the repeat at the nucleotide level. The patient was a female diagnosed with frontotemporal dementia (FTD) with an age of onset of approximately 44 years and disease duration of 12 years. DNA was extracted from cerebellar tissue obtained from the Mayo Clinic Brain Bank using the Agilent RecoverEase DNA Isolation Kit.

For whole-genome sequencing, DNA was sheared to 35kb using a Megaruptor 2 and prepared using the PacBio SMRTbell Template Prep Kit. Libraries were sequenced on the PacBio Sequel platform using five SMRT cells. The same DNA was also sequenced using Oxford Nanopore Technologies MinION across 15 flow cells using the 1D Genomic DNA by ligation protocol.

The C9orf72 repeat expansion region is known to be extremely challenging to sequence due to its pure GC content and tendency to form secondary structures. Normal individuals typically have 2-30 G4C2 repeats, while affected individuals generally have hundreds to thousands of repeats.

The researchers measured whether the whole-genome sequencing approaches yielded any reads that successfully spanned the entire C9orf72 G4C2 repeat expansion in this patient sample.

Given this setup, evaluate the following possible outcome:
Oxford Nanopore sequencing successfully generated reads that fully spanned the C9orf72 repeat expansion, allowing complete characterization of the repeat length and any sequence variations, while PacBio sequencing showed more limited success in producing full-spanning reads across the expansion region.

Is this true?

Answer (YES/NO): NO